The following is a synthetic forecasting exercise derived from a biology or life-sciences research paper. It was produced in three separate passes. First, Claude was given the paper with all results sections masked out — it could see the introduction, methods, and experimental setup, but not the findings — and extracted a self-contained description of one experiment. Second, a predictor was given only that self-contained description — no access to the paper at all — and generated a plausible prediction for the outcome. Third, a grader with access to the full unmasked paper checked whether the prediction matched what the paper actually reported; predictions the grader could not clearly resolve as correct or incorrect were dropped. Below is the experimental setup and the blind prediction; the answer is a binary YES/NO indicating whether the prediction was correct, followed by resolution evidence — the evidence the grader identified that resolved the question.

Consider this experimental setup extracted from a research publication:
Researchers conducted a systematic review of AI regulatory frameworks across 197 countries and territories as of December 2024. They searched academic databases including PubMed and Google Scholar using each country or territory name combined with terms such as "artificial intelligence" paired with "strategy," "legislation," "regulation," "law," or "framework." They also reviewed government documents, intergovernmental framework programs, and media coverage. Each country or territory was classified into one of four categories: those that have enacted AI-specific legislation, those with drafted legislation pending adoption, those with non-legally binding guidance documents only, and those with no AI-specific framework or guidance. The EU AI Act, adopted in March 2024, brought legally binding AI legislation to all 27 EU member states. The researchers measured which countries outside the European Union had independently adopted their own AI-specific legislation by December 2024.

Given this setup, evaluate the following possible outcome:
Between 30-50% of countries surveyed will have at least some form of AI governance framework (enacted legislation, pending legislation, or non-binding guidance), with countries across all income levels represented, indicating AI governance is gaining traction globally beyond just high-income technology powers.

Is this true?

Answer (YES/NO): NO